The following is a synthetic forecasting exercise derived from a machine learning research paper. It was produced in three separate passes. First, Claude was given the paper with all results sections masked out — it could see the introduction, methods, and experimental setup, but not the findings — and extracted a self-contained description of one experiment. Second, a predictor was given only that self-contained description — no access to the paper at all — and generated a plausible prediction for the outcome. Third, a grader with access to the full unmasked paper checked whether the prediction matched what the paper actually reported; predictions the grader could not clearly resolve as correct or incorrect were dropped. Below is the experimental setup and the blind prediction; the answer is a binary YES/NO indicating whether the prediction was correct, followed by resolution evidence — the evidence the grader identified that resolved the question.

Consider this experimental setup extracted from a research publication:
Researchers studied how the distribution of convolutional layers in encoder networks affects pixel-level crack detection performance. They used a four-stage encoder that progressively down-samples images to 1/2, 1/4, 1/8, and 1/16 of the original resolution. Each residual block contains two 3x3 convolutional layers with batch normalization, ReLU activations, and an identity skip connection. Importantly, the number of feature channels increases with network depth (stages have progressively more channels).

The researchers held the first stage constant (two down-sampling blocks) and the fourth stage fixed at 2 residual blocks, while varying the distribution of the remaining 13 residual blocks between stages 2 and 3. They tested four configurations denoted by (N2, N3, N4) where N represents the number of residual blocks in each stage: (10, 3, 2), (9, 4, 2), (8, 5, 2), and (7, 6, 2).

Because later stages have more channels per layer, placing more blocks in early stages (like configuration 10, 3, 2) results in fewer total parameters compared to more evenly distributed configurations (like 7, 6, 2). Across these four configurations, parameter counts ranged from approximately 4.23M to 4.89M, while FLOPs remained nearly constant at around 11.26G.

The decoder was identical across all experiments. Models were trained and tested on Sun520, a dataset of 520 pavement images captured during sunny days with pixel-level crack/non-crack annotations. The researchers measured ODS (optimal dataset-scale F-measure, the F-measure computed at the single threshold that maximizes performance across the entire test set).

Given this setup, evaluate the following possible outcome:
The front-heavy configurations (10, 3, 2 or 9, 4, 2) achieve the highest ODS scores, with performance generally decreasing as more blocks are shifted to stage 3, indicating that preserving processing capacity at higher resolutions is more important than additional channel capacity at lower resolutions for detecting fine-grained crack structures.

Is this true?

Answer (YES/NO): NO